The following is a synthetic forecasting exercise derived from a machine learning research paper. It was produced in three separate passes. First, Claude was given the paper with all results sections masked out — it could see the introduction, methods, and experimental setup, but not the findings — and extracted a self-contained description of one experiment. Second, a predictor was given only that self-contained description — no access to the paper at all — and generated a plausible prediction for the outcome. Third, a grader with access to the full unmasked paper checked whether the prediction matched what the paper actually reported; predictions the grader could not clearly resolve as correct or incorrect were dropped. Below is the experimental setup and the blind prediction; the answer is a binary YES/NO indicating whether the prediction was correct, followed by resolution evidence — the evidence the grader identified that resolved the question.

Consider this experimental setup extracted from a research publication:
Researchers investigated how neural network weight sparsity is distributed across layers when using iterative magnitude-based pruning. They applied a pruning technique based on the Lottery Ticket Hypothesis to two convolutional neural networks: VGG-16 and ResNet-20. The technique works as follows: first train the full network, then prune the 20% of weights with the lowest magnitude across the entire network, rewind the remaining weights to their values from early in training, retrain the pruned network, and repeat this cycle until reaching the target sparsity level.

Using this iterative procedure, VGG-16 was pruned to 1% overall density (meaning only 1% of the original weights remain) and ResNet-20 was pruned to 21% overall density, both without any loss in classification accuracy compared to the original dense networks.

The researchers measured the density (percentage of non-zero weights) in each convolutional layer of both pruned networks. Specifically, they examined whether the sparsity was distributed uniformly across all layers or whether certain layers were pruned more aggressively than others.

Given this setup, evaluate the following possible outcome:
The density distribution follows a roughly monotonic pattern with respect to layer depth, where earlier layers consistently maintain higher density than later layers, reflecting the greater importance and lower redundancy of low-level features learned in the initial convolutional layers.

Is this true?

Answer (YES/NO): NO